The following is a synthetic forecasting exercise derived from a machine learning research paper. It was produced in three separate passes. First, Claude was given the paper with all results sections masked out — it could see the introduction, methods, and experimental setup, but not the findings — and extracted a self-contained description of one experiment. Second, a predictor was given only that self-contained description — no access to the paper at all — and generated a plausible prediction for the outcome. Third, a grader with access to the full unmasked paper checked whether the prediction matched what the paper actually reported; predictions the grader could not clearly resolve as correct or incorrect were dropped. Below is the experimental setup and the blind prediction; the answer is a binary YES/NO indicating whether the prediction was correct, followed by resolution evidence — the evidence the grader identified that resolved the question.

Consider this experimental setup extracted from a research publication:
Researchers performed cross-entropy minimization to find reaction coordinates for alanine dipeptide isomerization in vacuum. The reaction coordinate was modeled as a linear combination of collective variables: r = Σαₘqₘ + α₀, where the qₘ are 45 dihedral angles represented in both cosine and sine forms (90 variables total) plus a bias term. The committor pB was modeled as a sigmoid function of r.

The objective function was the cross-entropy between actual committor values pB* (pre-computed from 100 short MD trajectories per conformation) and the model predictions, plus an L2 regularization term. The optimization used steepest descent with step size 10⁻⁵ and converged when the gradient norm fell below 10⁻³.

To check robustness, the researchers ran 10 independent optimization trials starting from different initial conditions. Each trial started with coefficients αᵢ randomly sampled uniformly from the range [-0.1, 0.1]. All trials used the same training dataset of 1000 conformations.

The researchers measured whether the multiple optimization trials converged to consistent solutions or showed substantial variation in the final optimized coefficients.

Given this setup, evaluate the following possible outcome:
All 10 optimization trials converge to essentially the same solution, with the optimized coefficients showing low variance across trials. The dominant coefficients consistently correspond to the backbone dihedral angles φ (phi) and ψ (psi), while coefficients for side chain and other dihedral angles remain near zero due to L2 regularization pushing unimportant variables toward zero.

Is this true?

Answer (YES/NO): NO